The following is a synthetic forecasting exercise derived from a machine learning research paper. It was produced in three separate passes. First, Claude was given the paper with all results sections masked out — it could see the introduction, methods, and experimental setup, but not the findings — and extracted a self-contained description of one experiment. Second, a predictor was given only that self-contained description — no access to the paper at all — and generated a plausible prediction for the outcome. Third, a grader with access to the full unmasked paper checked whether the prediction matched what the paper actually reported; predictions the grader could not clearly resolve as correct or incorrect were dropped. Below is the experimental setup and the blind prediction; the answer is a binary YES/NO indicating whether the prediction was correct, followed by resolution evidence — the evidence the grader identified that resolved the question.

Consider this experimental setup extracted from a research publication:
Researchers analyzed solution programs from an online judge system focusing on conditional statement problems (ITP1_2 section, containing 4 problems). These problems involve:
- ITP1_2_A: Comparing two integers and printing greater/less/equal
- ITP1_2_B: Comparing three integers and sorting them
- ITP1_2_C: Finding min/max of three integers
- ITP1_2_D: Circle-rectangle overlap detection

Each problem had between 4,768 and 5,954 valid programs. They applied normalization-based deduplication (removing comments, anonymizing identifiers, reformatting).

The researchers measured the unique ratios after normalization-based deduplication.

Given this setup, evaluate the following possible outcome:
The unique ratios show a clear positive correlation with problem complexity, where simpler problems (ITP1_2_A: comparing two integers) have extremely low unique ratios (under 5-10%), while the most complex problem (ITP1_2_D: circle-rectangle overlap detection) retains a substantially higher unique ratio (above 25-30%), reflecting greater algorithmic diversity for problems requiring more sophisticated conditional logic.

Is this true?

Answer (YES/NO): NO